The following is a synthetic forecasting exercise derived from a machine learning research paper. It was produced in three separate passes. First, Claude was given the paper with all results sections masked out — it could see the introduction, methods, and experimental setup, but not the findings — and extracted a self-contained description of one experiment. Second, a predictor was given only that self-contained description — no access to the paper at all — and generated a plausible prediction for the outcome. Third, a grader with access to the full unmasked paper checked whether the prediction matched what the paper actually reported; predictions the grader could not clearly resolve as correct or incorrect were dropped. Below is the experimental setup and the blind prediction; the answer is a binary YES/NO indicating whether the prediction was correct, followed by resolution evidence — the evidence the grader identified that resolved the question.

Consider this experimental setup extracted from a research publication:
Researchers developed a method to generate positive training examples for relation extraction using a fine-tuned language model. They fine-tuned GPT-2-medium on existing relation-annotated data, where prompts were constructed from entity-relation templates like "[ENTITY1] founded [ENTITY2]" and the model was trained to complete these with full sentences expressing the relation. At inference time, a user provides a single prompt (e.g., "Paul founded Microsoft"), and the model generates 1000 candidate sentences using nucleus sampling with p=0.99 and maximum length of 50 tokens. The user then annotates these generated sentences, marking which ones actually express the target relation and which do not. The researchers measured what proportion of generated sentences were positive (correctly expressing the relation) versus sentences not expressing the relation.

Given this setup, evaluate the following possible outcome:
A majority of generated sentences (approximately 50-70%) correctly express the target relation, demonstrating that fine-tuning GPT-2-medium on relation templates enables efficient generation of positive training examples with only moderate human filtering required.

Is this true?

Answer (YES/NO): NO